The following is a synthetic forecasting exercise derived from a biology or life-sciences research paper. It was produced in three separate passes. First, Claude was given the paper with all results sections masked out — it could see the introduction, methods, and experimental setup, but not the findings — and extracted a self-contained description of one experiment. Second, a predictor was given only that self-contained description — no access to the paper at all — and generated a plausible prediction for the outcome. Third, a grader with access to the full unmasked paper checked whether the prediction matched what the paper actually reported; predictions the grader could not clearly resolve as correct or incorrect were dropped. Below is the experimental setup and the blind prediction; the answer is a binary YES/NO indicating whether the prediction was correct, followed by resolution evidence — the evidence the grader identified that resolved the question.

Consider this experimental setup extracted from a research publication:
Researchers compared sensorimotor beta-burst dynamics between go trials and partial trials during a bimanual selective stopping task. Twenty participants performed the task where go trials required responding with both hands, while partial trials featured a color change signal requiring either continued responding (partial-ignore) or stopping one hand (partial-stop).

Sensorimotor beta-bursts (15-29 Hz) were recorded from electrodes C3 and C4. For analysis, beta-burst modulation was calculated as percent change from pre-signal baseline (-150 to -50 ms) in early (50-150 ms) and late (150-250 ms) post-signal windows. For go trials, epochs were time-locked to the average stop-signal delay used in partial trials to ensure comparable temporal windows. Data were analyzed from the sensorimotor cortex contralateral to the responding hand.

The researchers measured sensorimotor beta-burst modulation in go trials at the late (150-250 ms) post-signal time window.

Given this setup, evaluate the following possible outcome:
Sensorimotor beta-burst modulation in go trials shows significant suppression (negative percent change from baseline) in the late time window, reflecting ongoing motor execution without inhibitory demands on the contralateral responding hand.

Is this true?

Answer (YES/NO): YES